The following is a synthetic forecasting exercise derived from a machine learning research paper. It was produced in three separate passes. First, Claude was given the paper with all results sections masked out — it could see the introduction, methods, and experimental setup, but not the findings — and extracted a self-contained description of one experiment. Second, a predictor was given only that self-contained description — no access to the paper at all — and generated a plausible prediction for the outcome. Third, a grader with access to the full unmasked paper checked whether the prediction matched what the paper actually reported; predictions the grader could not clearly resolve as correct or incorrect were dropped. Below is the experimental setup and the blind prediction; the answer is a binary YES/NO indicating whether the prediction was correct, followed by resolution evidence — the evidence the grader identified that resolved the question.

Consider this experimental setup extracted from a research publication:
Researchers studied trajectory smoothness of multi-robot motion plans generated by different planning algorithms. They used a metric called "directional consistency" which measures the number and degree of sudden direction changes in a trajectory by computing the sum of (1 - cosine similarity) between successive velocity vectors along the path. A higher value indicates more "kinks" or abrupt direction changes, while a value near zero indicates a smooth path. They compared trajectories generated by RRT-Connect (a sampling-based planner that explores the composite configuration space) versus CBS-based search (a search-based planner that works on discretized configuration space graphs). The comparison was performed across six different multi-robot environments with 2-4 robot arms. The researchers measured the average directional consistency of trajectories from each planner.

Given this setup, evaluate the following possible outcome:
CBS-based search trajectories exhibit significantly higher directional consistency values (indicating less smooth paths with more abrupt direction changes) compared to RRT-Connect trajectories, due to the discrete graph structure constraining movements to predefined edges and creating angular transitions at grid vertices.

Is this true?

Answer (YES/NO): YES